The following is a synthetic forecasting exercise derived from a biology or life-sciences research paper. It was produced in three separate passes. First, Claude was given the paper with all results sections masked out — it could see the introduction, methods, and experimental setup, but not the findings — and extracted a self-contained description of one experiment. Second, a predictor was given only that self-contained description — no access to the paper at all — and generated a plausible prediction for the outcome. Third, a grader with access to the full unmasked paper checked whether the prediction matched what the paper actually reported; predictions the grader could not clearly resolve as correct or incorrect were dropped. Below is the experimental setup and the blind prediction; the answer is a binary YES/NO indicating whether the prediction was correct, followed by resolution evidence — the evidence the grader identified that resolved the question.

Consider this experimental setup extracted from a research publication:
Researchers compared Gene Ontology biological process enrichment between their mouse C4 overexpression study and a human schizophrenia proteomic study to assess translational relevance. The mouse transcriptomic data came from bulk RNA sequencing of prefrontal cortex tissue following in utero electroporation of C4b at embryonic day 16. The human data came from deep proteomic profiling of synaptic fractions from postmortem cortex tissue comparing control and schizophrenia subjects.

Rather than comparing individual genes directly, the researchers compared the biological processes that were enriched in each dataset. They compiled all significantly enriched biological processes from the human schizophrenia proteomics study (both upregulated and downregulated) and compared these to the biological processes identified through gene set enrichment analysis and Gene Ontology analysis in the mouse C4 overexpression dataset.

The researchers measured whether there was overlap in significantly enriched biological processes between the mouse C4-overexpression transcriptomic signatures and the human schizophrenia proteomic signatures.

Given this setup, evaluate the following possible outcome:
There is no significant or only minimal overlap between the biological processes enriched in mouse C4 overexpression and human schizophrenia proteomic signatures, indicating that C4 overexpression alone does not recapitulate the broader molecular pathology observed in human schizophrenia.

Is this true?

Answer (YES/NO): NO